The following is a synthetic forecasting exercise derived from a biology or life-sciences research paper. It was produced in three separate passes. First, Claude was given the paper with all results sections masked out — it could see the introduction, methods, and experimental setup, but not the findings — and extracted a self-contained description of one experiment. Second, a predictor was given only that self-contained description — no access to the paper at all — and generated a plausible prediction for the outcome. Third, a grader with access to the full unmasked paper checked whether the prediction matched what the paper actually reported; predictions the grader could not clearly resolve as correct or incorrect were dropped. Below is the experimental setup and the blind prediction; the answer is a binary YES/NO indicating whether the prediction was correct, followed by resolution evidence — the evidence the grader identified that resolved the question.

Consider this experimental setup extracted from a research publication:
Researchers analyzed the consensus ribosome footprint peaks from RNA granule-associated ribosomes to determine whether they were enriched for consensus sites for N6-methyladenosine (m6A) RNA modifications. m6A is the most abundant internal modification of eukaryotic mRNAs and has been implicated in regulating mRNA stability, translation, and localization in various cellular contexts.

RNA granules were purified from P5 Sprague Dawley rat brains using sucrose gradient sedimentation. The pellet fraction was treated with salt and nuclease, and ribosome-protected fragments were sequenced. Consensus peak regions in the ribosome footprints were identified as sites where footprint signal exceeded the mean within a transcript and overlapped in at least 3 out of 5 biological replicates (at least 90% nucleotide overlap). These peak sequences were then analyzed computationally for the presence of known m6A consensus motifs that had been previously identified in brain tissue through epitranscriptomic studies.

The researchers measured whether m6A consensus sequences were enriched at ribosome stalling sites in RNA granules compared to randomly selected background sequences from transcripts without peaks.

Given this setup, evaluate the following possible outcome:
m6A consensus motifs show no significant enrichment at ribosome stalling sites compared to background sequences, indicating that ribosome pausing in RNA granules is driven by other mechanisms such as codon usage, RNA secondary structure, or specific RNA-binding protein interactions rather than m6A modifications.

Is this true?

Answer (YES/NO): NO